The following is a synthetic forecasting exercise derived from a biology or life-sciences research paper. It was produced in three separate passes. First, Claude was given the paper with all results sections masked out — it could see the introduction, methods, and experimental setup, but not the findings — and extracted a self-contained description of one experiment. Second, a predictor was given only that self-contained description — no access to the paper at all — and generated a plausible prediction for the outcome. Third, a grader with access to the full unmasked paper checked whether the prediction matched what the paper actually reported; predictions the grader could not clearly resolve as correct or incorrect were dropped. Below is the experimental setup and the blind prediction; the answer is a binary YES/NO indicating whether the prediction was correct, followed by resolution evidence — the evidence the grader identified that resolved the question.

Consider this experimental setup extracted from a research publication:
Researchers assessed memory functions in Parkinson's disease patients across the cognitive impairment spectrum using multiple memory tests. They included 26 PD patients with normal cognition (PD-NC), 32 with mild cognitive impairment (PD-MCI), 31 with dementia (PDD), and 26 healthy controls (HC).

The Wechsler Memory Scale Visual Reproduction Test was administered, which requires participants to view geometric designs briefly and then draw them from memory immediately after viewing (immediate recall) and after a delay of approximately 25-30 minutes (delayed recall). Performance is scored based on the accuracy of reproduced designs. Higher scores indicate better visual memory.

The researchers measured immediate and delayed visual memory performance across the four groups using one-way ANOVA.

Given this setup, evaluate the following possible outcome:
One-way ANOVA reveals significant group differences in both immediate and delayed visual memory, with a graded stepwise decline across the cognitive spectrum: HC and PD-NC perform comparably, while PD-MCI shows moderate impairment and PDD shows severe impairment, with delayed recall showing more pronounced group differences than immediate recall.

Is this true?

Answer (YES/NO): NO